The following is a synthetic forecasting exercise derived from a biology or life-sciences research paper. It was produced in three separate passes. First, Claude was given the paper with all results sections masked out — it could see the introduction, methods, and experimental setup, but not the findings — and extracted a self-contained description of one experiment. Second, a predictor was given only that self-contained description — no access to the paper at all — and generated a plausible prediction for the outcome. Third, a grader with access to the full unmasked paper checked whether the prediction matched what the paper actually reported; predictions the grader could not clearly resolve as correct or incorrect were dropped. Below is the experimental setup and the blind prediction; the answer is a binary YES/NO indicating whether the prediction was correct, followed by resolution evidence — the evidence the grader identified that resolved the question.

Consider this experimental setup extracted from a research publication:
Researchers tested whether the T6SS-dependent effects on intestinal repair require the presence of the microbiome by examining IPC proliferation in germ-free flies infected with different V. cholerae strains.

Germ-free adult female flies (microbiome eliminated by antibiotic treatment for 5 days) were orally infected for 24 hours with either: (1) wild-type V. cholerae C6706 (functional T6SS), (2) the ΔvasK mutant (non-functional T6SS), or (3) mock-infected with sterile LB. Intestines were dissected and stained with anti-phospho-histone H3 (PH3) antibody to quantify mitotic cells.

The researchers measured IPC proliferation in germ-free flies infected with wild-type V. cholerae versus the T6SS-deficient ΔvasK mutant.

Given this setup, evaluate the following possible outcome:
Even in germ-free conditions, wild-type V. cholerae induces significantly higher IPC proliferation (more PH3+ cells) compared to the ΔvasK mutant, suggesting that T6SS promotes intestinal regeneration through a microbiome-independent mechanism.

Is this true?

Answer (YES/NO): NO